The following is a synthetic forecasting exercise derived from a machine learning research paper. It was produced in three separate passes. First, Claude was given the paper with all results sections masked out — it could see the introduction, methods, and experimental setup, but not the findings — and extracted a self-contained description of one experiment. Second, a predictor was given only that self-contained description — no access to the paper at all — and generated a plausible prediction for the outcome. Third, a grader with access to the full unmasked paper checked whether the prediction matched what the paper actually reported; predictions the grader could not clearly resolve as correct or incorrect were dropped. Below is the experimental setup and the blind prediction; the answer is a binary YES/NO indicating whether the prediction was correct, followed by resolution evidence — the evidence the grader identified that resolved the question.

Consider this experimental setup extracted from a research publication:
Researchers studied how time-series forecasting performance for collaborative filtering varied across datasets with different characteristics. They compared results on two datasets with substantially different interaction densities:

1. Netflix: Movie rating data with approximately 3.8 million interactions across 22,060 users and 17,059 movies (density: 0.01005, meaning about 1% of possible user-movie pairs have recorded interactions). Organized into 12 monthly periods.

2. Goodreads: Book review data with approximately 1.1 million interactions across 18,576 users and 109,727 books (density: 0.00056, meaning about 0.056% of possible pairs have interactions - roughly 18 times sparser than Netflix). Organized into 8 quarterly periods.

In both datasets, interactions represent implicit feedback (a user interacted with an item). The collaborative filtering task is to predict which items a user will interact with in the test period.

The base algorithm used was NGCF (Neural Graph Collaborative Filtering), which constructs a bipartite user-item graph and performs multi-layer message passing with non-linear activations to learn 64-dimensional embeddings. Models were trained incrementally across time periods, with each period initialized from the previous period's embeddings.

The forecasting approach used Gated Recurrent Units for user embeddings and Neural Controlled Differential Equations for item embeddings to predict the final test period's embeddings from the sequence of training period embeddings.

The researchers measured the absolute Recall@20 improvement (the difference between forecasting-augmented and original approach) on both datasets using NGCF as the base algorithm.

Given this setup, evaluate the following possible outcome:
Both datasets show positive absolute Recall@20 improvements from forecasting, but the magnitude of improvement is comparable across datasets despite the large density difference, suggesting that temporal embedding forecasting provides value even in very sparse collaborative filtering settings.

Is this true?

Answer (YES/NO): NO